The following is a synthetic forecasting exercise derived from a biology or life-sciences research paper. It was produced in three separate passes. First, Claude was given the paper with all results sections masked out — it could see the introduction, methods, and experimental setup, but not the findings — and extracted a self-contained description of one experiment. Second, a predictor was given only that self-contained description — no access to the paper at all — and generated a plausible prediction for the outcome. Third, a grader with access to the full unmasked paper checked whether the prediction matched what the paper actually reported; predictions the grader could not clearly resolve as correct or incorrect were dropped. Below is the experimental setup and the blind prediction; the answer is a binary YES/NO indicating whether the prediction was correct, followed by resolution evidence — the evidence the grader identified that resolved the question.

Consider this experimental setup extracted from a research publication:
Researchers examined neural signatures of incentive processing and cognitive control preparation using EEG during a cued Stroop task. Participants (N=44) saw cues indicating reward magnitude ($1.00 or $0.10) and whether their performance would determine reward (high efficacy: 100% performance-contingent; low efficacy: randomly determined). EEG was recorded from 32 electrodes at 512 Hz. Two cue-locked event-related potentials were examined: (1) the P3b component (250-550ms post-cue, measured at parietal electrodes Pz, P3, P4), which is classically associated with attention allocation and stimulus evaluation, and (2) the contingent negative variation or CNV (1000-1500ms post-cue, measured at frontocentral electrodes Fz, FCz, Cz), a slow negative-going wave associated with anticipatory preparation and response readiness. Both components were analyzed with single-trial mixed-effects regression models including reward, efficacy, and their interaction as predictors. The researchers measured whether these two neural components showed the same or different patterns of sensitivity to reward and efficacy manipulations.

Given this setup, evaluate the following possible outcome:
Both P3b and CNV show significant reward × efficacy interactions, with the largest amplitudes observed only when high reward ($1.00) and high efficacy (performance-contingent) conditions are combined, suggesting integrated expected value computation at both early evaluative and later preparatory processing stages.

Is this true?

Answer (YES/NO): NO